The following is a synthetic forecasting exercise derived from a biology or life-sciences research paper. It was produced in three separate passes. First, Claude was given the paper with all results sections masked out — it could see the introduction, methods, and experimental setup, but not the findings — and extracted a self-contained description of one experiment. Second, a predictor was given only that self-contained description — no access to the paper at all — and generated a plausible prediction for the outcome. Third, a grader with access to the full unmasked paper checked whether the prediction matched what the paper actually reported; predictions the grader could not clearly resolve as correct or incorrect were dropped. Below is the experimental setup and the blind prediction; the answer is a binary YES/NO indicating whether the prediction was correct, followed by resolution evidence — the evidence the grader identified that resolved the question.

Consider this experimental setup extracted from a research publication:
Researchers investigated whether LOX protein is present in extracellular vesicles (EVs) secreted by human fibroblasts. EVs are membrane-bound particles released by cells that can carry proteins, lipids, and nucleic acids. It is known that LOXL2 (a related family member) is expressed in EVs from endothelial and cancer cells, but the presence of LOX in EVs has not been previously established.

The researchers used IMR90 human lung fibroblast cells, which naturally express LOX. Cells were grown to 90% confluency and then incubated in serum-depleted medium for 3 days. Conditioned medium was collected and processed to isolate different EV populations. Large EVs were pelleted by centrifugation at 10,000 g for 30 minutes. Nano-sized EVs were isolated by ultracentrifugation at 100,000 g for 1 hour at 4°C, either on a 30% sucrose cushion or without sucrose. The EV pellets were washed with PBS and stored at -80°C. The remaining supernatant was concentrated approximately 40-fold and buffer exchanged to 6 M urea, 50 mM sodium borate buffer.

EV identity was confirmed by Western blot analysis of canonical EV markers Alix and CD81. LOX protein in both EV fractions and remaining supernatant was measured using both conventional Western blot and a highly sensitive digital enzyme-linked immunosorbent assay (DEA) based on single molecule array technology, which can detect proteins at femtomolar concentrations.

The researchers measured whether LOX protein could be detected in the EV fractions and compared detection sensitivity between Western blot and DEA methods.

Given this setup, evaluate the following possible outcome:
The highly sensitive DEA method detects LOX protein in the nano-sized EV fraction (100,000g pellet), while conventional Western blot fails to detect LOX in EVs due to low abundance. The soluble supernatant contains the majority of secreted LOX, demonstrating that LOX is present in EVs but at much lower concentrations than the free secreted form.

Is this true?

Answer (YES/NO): YES